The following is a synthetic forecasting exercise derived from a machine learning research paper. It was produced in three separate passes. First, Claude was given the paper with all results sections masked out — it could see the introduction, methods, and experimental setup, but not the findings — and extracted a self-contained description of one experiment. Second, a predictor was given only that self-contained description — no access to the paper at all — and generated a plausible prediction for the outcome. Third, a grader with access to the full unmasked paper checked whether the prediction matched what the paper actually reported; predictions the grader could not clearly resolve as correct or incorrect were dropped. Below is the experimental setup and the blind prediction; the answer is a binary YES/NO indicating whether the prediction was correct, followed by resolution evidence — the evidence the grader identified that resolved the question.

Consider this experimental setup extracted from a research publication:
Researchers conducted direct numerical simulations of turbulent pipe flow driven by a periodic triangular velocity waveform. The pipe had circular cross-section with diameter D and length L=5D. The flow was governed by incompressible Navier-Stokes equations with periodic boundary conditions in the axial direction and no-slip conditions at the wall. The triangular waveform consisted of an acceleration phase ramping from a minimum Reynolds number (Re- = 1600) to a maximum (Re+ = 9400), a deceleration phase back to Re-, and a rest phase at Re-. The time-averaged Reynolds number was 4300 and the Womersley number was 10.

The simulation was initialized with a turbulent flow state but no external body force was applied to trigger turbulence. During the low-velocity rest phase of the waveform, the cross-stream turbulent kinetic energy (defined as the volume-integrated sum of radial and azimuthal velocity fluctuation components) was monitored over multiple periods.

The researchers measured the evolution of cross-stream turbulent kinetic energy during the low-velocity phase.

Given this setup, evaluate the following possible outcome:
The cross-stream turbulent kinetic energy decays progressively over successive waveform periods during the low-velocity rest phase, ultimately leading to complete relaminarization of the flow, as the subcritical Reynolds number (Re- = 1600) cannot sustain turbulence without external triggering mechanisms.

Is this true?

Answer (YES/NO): YES